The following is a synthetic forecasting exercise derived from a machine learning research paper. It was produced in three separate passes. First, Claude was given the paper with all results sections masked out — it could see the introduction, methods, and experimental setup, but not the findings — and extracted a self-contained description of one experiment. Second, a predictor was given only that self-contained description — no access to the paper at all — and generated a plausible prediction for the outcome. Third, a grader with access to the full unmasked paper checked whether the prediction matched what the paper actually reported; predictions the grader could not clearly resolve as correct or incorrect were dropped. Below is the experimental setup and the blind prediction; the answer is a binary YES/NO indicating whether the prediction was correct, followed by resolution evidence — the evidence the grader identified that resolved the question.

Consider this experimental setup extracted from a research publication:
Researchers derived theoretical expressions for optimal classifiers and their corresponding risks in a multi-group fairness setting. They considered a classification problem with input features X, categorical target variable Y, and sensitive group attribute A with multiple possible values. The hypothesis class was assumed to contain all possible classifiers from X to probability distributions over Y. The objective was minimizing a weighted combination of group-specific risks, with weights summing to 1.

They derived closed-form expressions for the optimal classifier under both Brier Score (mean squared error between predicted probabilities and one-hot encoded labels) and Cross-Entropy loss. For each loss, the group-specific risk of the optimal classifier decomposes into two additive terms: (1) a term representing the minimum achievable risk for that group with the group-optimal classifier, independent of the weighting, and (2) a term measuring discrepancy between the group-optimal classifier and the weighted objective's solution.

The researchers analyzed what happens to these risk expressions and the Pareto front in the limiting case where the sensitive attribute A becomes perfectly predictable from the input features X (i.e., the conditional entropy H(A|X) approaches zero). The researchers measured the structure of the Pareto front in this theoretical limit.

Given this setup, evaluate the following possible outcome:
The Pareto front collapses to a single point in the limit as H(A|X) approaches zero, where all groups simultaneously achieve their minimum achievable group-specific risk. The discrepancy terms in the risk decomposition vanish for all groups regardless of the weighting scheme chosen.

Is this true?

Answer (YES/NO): YES